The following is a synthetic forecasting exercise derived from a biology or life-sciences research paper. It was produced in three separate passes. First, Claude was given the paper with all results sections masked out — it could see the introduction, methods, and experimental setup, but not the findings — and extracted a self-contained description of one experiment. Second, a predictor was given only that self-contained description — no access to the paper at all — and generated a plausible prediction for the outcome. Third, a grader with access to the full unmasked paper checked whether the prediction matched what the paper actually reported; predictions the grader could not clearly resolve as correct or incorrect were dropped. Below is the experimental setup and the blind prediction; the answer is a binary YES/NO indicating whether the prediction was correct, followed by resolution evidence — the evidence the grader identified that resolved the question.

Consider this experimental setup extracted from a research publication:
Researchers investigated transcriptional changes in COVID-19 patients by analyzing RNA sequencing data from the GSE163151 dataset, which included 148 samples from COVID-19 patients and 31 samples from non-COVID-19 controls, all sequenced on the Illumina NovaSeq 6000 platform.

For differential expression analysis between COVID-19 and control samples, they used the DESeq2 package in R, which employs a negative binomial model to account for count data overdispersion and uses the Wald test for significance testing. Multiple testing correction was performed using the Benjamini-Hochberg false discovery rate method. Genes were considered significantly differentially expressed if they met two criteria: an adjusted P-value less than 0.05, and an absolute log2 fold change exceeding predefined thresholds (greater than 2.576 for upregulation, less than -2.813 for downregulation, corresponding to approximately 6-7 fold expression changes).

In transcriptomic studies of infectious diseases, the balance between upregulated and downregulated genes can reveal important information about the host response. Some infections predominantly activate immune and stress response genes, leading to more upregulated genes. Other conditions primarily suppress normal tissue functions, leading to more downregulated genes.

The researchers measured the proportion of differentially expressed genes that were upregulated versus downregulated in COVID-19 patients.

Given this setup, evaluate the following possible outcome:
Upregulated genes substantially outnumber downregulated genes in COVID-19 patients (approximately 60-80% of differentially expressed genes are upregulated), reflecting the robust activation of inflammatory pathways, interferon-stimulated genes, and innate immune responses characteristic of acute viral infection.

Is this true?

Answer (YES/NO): NO